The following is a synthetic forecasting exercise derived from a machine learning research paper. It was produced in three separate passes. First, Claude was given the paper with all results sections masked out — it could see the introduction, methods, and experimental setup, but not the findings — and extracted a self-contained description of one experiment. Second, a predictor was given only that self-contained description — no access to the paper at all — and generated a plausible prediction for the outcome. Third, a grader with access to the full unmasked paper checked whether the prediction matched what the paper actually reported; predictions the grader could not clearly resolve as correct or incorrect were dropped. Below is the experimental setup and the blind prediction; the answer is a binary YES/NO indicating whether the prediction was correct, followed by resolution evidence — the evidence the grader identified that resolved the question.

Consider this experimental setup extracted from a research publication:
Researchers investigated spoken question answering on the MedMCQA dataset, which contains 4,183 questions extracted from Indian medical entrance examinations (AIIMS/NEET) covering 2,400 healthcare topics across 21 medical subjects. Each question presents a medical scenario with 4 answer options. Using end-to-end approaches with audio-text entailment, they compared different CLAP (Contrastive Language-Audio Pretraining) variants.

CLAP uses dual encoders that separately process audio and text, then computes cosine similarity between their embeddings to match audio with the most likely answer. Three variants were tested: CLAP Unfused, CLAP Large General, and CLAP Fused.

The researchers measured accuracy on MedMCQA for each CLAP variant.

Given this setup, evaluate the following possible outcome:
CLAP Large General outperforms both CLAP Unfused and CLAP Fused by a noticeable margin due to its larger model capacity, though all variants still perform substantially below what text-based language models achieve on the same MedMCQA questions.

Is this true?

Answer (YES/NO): NO